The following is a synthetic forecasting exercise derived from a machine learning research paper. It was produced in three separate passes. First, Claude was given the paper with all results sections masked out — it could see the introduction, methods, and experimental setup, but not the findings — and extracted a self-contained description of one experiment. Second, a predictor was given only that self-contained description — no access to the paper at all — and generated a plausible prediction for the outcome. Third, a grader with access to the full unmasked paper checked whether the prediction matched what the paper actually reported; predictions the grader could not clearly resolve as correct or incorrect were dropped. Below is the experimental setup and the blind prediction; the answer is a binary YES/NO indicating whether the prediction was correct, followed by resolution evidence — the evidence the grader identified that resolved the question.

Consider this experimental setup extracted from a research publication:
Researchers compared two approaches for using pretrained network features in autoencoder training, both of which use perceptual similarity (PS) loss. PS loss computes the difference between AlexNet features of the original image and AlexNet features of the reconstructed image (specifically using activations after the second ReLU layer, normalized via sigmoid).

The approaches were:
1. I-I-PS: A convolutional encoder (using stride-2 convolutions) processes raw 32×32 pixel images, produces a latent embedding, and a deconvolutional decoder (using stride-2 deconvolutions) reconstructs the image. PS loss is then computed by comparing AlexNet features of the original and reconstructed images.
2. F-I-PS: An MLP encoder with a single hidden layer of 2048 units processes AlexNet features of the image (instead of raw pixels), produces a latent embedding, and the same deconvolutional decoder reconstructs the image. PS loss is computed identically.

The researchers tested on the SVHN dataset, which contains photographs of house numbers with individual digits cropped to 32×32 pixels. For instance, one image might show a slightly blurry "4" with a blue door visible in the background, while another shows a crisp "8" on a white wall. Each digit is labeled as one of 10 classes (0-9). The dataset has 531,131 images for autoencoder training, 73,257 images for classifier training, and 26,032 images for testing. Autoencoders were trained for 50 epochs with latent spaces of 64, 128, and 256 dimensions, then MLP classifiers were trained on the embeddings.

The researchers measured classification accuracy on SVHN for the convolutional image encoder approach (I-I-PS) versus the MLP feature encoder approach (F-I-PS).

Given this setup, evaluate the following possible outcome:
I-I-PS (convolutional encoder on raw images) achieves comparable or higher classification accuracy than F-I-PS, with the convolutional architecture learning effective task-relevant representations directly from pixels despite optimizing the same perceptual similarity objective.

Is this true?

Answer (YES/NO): YES